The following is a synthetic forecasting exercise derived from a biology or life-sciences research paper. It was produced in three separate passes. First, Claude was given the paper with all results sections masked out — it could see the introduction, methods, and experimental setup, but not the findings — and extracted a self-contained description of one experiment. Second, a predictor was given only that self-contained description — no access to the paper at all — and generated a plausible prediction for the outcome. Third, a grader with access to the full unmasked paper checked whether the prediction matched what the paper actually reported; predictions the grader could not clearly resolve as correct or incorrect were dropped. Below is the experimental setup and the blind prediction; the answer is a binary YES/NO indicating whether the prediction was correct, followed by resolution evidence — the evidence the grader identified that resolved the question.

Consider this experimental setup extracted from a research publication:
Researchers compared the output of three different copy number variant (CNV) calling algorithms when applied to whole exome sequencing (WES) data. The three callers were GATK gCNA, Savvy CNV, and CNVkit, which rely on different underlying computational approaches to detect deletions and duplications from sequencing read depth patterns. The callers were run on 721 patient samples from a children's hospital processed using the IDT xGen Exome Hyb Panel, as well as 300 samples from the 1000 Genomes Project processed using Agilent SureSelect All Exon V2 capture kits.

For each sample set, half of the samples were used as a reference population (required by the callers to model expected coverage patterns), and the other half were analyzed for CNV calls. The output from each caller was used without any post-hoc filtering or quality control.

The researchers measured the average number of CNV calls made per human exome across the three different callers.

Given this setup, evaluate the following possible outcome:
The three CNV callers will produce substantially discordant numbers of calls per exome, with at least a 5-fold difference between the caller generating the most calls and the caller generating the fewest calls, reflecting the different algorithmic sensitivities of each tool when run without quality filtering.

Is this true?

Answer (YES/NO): YES